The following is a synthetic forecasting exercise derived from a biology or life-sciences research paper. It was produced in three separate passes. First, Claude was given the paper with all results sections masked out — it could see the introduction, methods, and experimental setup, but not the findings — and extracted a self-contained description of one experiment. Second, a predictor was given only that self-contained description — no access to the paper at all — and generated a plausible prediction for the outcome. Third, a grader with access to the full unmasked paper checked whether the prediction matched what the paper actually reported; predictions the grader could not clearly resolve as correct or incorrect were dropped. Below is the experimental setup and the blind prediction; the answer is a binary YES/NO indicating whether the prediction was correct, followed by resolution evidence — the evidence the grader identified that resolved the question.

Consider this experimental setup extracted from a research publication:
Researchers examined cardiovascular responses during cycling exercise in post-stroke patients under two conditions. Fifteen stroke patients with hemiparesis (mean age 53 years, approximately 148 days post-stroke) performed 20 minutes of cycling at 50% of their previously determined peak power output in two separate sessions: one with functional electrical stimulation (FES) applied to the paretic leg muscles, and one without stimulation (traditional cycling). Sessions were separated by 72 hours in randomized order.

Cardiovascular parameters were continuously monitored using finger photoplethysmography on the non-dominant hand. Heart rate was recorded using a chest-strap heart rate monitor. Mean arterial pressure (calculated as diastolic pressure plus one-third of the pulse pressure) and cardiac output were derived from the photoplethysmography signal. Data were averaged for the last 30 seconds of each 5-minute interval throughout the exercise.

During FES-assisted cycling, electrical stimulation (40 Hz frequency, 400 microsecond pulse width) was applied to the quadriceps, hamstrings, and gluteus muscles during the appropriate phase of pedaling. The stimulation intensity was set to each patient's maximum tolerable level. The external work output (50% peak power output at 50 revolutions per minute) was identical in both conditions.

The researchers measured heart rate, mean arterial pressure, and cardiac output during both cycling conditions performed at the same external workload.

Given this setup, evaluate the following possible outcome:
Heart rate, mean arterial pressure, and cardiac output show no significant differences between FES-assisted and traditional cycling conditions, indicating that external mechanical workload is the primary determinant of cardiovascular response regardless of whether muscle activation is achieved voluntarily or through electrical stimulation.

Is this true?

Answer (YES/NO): YES